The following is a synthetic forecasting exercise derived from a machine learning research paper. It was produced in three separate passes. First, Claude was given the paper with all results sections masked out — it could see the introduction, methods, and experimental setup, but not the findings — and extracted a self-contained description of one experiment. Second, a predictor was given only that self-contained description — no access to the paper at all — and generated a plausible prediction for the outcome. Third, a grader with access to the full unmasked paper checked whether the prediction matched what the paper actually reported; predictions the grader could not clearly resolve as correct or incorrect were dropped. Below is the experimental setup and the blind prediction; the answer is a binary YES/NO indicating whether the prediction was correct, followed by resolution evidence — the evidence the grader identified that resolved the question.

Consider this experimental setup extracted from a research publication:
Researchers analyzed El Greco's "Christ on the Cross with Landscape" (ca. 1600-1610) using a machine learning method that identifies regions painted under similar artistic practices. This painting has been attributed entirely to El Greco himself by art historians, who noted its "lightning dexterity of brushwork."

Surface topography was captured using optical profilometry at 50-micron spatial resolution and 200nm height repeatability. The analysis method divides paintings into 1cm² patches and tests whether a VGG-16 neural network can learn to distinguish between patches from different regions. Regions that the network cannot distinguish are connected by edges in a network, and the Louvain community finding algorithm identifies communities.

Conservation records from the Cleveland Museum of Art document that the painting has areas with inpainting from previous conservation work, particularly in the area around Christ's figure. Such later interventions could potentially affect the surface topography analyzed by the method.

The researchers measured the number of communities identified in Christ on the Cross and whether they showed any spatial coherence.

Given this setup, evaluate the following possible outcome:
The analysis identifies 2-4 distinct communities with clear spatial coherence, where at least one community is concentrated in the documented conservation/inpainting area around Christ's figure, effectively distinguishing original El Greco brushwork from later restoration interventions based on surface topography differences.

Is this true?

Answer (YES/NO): NO